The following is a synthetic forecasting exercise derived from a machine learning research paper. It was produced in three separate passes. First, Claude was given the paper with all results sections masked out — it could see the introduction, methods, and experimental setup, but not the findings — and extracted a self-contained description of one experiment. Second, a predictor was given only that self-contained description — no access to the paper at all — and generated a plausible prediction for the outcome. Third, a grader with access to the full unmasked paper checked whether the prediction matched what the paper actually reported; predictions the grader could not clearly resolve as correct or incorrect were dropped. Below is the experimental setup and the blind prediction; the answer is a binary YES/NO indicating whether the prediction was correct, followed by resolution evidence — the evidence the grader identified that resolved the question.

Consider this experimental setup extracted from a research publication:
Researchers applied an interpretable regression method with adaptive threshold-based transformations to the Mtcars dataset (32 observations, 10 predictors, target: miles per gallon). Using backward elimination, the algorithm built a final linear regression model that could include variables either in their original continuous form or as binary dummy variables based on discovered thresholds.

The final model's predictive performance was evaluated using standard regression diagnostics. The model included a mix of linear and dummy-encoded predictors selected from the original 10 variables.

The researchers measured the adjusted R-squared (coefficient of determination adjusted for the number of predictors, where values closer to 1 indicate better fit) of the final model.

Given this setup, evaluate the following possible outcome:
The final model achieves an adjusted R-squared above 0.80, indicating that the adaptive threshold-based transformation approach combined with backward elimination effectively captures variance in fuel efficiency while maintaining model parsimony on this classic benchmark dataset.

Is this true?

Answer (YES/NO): YES